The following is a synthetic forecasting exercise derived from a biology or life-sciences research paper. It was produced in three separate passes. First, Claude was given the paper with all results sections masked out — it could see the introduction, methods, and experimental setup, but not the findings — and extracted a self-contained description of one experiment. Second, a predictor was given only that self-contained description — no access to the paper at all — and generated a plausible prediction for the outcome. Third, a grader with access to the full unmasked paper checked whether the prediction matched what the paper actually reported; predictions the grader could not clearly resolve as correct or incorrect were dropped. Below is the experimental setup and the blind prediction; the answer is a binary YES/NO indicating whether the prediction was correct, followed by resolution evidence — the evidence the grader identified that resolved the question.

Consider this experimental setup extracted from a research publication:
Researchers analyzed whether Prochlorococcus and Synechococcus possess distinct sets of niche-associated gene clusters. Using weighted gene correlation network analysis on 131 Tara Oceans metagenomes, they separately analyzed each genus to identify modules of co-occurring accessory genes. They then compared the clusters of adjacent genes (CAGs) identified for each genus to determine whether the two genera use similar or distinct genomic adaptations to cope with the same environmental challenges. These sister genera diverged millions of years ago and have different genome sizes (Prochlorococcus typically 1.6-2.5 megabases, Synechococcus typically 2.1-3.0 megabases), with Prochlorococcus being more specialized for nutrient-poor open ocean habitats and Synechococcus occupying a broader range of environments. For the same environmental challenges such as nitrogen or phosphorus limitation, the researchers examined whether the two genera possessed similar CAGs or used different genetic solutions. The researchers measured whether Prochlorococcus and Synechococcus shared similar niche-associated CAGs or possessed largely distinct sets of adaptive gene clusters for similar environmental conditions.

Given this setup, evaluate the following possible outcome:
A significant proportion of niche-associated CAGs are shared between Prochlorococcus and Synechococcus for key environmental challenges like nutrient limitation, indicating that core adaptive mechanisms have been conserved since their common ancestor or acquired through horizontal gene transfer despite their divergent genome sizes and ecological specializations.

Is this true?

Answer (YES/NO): YES